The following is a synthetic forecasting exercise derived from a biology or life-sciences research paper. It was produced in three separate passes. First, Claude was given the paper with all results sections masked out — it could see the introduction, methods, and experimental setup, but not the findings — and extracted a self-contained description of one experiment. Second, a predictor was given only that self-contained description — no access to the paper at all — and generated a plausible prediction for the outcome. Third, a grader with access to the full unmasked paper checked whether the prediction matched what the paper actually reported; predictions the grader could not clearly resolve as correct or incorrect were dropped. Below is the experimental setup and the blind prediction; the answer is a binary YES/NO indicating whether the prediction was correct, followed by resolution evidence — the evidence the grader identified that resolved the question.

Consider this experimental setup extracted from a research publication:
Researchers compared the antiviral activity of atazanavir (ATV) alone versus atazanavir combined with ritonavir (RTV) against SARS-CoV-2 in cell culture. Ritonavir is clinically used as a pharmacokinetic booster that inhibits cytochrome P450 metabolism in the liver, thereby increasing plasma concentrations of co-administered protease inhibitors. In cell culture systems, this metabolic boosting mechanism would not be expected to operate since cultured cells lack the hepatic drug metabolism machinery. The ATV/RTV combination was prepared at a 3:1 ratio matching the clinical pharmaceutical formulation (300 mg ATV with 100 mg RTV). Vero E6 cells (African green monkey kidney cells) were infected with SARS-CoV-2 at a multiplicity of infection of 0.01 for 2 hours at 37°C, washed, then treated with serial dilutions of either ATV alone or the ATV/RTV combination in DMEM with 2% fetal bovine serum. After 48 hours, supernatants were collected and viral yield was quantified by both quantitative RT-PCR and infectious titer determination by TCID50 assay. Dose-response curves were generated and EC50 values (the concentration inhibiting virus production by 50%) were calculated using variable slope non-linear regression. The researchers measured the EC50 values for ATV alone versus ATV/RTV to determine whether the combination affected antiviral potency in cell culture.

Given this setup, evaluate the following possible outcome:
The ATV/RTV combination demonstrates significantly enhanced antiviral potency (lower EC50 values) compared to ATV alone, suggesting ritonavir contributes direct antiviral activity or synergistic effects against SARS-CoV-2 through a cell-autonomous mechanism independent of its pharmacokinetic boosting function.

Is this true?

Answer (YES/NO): YES